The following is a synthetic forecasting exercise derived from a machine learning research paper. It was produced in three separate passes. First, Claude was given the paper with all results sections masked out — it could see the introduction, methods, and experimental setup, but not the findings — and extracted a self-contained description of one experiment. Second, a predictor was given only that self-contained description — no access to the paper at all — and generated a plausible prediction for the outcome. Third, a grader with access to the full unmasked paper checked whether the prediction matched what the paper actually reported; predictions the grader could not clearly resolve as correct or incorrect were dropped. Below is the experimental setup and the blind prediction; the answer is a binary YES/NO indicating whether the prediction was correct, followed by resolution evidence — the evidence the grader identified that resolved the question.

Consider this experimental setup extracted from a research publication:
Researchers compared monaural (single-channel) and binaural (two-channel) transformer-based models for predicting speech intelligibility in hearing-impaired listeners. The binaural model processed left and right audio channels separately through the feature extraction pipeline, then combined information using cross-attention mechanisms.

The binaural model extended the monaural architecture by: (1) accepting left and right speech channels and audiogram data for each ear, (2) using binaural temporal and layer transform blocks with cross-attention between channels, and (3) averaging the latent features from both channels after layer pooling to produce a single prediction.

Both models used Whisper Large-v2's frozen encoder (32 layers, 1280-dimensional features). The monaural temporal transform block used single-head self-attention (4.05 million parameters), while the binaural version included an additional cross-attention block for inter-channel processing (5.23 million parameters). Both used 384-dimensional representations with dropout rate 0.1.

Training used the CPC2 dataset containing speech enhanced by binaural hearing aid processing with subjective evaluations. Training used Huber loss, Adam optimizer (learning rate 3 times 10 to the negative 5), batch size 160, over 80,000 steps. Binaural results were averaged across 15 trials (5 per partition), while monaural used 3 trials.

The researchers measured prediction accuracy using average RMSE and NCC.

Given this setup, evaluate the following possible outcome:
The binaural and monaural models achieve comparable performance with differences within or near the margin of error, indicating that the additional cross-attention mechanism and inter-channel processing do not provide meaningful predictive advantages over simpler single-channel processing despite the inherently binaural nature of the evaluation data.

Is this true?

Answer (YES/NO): NO